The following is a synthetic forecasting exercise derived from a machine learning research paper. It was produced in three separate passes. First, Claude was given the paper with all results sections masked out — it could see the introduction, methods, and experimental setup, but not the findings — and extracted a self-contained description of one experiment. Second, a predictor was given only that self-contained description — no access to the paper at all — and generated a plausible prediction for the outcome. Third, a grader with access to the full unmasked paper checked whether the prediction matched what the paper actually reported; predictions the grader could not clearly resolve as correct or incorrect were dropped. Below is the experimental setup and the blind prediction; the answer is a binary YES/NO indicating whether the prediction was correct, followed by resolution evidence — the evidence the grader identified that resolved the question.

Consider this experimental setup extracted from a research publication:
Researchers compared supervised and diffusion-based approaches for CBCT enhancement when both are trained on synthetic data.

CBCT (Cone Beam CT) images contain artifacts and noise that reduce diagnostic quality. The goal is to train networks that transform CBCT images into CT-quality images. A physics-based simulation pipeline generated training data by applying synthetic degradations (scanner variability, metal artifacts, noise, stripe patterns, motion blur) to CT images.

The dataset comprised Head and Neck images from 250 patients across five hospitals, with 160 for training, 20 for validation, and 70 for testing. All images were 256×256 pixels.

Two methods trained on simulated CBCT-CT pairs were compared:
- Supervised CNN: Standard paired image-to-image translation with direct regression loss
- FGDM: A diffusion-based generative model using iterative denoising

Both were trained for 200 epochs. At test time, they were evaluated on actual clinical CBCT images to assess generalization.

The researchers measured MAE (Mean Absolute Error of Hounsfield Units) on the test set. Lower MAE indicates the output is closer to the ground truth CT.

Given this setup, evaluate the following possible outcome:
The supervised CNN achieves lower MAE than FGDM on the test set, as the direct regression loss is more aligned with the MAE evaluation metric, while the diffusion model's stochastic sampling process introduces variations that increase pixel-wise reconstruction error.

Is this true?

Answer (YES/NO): NO